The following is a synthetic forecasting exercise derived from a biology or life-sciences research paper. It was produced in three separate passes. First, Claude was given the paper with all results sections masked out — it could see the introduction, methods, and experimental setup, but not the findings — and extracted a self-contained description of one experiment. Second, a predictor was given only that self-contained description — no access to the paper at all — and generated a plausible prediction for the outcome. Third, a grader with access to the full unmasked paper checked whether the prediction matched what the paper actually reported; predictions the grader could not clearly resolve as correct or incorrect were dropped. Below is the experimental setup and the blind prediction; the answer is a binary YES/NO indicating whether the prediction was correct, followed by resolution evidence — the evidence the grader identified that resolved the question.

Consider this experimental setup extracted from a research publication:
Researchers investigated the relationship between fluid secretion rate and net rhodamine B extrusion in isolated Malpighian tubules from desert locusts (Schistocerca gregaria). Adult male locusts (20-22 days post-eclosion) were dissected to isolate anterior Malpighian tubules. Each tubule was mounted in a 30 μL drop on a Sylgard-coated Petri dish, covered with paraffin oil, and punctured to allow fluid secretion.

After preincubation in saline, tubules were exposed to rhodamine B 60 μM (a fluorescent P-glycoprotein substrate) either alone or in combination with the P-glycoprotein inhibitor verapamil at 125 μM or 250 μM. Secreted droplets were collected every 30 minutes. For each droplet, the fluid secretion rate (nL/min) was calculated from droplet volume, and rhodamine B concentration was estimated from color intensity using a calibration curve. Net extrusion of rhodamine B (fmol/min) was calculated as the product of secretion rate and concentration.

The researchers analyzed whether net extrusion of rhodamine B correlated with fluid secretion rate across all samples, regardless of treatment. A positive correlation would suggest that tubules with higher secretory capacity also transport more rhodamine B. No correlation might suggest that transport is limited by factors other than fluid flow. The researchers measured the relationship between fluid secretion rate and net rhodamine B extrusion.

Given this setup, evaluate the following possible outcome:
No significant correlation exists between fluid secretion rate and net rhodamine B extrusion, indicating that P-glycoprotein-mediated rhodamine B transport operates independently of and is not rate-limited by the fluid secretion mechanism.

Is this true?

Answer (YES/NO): NO